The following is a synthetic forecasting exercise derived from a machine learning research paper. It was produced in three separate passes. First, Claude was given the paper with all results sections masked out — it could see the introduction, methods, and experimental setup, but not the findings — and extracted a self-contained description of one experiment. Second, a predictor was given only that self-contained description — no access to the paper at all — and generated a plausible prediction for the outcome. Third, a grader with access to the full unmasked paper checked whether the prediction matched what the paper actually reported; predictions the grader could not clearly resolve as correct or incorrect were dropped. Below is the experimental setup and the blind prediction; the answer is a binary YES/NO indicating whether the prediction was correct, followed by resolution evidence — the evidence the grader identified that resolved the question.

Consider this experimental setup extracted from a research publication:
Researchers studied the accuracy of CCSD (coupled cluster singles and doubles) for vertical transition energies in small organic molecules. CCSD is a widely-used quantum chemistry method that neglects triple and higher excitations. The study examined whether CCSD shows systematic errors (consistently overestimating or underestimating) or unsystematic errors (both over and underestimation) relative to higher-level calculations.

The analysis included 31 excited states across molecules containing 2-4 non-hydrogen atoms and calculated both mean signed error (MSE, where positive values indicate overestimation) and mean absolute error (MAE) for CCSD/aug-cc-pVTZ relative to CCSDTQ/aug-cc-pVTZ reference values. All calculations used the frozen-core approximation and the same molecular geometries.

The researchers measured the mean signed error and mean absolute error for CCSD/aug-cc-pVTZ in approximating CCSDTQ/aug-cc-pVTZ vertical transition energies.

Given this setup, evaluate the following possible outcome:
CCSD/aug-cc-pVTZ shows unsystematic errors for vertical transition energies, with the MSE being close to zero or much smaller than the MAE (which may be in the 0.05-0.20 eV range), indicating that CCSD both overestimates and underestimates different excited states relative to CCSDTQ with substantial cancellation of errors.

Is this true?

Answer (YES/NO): NO